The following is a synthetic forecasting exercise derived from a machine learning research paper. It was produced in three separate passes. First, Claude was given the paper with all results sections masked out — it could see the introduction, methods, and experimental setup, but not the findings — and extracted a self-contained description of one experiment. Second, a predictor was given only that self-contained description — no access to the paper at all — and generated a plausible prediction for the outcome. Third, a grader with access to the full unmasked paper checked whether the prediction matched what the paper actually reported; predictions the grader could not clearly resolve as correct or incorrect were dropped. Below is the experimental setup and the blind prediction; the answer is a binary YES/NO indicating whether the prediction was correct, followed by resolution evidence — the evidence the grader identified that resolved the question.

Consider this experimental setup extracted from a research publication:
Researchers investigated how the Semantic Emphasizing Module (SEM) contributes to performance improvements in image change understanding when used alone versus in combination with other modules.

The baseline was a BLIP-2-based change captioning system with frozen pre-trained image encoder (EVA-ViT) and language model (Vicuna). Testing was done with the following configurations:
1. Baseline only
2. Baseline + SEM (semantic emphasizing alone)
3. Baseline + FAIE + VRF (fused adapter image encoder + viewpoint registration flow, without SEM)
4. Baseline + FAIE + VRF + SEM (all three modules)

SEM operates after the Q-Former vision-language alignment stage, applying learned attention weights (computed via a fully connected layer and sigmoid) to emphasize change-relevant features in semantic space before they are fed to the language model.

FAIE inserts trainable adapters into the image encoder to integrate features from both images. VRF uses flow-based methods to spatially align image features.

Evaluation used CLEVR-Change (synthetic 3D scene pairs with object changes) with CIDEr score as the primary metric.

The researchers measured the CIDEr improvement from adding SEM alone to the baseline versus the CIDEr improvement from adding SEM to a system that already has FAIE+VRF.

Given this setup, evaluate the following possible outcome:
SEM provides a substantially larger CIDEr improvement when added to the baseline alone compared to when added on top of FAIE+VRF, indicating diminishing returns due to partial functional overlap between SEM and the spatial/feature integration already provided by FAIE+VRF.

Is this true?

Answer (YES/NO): NO